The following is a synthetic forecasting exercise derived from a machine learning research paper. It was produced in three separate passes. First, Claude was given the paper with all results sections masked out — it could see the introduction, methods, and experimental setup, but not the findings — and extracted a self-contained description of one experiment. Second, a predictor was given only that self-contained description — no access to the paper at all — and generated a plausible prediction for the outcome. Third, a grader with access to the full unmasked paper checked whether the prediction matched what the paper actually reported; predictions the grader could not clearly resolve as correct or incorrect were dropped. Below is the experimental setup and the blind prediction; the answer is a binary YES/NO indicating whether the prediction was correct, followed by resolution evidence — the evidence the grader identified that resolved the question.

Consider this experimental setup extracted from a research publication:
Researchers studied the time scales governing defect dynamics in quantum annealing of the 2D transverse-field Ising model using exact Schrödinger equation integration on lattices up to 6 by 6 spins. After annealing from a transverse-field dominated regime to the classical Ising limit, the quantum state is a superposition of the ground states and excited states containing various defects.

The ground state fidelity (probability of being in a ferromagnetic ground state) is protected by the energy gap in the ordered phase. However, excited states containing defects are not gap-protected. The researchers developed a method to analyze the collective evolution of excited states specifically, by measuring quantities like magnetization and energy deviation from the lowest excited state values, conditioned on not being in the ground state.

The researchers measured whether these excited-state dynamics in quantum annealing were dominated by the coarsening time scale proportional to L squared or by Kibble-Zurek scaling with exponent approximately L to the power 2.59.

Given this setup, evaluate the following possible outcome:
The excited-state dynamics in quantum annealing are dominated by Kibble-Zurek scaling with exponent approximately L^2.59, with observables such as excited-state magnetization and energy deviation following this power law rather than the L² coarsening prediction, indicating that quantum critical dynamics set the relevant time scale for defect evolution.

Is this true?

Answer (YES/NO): NO